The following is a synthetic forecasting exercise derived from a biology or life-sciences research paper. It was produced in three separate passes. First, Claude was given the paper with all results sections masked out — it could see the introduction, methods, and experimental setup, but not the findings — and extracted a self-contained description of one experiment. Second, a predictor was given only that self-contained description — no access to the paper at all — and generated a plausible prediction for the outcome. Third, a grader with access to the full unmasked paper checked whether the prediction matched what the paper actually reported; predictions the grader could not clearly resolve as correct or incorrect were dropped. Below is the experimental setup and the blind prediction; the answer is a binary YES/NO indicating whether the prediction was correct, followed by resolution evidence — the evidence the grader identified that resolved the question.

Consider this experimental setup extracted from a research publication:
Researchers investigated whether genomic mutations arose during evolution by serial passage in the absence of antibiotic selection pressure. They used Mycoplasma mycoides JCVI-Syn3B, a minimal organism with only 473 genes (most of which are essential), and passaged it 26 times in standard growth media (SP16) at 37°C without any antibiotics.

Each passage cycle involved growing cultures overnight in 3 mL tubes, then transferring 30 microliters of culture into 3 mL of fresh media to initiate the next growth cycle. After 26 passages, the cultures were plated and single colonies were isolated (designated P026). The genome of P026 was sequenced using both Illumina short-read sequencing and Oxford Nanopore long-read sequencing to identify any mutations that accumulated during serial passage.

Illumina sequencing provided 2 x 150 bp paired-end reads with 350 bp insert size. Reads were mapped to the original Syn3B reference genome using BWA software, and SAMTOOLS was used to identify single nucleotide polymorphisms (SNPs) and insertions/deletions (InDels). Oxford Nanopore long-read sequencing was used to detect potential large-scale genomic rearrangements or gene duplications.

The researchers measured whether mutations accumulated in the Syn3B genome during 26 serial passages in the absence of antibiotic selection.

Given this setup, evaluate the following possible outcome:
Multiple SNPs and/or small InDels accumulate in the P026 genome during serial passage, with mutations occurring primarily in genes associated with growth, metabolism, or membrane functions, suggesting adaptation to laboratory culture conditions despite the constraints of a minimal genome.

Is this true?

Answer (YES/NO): NO